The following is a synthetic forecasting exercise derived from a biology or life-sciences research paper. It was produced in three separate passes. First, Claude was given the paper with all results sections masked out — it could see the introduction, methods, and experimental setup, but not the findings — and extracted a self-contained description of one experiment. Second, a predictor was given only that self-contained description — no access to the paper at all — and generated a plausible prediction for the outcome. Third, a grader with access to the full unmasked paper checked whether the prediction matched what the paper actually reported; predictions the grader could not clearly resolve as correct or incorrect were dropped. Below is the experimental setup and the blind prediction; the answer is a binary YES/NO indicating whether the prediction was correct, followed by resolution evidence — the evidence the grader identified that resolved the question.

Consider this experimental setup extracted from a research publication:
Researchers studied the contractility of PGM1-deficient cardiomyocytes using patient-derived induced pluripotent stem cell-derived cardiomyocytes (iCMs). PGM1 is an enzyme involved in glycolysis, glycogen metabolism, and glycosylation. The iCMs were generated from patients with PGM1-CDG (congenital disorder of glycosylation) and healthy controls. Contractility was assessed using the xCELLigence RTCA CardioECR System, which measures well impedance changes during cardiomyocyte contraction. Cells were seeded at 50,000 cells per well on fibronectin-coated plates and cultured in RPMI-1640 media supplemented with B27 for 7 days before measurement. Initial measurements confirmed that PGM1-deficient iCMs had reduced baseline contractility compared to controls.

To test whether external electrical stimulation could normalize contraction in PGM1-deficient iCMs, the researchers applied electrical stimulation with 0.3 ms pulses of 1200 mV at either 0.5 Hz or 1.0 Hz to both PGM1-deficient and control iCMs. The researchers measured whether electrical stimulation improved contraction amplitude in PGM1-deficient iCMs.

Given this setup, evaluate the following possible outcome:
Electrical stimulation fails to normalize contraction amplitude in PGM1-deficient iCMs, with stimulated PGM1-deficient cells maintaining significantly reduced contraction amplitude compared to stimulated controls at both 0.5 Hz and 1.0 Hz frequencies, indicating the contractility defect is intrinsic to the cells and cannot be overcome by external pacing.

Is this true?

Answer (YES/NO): YES